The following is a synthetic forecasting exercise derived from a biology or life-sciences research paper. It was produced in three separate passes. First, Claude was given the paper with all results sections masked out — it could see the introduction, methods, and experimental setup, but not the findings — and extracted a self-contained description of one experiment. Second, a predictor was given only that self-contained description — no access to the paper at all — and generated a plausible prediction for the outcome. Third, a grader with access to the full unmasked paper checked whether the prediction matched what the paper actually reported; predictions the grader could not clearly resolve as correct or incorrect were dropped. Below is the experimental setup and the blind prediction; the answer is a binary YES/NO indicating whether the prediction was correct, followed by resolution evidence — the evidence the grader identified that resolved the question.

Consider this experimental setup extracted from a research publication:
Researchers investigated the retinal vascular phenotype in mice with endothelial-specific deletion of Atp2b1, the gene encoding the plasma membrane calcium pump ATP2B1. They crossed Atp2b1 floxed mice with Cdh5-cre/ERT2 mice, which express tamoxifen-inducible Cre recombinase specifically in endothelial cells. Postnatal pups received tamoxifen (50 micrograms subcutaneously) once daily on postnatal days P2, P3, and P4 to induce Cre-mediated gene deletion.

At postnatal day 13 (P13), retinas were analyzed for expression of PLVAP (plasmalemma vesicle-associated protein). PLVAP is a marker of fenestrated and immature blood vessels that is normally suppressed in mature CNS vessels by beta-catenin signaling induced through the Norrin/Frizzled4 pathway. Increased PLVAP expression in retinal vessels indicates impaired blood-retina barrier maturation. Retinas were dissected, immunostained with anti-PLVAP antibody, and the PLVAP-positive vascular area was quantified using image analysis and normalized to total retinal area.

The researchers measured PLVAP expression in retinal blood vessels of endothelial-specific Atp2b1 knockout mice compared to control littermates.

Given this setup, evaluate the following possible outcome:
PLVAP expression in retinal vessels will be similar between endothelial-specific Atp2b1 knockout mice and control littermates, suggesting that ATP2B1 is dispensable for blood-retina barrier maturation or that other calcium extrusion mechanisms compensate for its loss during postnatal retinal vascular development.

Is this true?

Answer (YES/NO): NO